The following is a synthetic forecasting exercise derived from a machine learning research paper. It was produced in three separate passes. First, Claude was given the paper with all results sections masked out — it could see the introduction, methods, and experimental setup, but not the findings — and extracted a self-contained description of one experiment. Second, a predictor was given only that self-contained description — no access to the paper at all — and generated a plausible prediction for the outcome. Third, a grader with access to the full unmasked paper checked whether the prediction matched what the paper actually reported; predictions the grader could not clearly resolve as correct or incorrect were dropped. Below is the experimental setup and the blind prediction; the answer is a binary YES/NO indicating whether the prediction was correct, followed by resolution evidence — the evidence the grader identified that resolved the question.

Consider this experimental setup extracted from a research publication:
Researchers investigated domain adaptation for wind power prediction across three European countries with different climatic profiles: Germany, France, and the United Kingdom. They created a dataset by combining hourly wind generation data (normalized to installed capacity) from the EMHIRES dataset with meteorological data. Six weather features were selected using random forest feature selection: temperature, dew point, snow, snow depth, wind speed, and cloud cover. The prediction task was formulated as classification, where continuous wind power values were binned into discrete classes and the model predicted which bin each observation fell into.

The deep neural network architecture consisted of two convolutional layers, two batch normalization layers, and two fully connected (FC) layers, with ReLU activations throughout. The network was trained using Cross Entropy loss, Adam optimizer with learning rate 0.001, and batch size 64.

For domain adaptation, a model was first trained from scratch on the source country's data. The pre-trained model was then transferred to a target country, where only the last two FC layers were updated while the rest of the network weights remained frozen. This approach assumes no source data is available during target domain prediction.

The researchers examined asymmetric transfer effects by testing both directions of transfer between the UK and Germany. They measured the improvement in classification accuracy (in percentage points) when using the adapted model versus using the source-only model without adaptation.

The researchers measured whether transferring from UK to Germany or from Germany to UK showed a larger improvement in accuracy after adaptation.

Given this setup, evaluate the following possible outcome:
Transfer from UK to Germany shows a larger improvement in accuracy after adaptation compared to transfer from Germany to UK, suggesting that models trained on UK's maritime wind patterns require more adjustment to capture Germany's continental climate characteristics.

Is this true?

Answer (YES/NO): YES